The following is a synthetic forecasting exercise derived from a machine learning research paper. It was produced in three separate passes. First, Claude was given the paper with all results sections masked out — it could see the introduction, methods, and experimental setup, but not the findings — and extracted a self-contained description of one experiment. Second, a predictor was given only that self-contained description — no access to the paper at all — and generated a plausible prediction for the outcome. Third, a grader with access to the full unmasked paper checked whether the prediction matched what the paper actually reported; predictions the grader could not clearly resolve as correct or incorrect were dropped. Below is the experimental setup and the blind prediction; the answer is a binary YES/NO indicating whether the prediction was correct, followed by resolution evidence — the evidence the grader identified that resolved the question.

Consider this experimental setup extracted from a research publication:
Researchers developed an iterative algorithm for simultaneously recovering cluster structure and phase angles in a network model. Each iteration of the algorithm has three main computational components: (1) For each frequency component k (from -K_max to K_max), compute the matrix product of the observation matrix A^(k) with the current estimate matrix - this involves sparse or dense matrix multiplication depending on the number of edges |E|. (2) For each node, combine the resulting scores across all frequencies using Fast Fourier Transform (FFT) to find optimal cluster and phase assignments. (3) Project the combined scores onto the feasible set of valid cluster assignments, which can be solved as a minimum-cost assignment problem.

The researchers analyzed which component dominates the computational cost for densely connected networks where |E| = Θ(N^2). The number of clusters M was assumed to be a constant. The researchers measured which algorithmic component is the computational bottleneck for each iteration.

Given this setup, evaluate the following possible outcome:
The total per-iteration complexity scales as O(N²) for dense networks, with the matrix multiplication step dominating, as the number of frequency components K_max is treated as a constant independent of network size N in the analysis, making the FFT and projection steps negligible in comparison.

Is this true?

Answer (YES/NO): NO